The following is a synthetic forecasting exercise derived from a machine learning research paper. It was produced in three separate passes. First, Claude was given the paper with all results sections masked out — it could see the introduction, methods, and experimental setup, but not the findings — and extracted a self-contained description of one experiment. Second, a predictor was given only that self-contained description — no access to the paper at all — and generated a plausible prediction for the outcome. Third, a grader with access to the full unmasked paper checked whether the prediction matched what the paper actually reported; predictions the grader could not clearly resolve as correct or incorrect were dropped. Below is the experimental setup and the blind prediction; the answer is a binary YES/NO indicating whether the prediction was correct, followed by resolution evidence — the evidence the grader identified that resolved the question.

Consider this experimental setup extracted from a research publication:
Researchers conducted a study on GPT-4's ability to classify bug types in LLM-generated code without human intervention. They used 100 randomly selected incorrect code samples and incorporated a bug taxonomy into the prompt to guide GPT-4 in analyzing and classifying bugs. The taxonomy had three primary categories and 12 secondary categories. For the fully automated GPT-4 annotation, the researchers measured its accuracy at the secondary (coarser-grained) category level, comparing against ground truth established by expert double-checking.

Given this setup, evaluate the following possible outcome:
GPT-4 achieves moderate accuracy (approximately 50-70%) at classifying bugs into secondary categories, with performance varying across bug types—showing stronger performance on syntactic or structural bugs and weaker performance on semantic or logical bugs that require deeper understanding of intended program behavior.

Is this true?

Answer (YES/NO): NO